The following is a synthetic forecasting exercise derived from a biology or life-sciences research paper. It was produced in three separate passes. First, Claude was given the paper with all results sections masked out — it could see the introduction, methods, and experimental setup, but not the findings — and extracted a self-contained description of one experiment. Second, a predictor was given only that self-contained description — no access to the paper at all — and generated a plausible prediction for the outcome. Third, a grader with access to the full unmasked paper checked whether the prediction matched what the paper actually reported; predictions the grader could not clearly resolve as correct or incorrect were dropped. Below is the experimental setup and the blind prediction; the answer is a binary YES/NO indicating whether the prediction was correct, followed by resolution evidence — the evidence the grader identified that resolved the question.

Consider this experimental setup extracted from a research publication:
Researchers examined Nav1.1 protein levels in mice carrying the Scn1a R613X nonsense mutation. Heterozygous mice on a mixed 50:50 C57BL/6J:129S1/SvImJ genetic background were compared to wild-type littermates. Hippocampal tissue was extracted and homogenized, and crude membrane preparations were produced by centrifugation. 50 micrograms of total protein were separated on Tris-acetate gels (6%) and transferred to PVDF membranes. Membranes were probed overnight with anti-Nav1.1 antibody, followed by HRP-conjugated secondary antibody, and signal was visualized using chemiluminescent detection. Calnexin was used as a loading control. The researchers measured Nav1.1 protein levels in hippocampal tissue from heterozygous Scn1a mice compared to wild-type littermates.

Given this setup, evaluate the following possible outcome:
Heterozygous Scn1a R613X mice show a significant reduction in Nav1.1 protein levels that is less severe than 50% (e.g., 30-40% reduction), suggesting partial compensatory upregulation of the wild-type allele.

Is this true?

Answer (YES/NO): NO